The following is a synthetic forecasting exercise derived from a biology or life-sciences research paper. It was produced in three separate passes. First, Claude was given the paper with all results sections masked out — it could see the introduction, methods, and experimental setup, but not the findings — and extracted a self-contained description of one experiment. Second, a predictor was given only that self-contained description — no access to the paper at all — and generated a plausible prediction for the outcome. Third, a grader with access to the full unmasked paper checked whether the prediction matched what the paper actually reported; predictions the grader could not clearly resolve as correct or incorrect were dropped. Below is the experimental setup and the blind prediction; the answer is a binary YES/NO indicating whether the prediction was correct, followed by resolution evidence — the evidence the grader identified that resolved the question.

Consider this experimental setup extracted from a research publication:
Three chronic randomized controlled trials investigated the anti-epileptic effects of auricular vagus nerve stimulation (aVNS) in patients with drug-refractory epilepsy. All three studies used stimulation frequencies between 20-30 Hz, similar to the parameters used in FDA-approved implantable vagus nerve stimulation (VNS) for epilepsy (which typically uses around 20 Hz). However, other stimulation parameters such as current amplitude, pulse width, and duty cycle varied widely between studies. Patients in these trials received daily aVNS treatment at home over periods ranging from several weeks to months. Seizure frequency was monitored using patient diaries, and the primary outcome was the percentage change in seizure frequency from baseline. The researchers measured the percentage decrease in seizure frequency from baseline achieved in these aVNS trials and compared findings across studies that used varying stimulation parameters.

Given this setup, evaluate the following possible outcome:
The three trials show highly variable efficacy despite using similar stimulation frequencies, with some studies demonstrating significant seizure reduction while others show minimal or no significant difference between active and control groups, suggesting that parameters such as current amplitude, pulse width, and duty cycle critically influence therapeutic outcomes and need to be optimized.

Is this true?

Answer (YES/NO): NO